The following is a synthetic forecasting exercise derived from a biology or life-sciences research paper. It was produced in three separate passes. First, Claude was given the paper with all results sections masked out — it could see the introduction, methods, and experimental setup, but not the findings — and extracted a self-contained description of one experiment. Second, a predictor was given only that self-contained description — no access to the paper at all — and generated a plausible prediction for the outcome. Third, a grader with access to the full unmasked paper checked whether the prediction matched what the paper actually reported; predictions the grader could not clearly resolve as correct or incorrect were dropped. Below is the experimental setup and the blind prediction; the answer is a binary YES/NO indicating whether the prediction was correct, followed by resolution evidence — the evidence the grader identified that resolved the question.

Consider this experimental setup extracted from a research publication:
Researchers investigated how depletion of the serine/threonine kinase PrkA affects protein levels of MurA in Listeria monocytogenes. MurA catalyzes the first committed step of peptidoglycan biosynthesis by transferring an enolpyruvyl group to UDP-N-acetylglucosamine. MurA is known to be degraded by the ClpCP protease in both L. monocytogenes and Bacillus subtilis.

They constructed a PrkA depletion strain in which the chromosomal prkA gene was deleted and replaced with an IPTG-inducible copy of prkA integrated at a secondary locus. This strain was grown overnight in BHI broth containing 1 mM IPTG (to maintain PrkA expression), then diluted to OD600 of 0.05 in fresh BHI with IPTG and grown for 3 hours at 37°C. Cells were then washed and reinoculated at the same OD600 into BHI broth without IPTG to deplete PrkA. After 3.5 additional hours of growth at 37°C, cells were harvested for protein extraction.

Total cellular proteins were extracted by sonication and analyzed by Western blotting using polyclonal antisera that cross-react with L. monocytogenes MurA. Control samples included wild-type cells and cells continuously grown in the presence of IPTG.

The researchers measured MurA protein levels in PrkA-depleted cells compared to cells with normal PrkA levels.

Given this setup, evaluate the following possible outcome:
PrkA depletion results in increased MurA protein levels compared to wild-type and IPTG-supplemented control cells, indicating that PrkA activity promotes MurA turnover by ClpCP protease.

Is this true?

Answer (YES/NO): NO